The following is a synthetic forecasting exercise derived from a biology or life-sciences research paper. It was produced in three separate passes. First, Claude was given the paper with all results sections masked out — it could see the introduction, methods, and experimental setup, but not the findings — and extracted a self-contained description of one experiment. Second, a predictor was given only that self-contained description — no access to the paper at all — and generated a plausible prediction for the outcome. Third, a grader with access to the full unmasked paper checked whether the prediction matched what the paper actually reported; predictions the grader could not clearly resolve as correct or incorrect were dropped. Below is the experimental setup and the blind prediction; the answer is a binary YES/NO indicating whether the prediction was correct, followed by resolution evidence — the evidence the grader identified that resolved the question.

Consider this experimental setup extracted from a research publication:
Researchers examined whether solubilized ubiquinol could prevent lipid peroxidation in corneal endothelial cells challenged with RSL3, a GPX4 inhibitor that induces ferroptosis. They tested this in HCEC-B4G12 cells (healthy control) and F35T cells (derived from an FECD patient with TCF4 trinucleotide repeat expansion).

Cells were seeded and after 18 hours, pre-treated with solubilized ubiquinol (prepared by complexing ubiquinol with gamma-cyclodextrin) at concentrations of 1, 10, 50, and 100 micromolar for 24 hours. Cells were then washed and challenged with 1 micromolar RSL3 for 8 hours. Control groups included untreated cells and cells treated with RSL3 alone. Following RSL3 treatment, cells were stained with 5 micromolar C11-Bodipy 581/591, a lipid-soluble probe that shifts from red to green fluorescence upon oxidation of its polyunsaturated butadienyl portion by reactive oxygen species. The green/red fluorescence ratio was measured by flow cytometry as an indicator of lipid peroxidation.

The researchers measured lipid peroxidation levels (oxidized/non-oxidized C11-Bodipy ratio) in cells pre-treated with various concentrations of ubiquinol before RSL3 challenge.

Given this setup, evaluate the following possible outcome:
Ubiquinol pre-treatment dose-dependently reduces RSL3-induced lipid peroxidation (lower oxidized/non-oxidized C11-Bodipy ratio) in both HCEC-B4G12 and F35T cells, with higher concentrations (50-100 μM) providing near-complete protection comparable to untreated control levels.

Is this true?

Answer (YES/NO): NO